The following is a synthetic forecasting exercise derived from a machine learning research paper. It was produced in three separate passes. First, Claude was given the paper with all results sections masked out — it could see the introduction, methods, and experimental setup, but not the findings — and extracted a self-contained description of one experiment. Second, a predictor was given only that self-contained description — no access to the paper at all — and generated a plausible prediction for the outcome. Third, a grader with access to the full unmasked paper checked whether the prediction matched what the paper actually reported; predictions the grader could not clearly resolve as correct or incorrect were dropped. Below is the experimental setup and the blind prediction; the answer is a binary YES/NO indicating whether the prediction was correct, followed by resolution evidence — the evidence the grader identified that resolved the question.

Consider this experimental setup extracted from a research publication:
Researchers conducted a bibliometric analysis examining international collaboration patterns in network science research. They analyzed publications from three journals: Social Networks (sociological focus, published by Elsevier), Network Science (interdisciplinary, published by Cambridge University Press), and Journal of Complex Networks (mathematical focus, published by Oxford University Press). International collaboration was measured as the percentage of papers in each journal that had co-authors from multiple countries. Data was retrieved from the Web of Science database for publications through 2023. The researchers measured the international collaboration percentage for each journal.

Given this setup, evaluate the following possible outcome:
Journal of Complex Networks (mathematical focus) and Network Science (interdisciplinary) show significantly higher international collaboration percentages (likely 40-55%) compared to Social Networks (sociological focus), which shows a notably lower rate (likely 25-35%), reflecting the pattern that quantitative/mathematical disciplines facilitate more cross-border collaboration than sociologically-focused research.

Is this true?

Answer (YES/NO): NO